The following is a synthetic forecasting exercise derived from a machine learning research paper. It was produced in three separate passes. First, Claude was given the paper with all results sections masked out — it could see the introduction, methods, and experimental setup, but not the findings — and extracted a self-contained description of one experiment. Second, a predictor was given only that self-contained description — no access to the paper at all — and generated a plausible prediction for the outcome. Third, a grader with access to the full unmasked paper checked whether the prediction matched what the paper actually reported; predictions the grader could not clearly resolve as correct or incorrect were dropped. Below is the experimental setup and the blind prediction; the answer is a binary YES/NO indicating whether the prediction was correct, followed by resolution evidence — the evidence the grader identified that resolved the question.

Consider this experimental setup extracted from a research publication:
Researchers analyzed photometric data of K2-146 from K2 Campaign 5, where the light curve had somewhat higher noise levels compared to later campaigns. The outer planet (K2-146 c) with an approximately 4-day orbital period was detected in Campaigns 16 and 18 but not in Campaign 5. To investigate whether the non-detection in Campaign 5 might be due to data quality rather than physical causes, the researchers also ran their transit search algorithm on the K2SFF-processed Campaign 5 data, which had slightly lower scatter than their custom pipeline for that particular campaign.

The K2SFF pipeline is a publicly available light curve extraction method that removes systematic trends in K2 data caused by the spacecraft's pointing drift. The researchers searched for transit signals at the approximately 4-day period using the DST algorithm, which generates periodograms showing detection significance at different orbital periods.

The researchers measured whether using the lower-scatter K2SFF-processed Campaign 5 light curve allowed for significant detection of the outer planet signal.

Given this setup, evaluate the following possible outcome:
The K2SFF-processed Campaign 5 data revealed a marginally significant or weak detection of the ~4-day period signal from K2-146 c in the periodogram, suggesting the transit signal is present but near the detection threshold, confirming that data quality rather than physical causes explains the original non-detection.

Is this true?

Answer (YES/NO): NO